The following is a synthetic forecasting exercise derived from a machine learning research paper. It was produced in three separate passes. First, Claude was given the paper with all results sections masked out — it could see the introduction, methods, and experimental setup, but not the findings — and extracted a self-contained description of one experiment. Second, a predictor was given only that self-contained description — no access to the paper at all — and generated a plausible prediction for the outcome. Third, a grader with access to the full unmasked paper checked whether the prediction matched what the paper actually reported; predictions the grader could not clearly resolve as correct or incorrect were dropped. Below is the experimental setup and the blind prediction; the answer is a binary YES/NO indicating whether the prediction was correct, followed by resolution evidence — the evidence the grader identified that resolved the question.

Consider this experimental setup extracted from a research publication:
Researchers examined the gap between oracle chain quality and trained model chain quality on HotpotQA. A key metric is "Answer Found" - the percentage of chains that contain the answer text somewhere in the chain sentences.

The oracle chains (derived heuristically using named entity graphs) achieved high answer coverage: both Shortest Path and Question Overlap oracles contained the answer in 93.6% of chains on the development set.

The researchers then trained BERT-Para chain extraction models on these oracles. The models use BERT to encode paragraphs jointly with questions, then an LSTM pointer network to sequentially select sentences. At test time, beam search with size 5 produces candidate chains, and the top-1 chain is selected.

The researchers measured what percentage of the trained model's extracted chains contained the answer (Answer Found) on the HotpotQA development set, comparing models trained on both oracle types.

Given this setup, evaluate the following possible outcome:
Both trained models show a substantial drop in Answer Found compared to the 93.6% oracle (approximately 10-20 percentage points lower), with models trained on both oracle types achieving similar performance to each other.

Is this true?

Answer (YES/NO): YES